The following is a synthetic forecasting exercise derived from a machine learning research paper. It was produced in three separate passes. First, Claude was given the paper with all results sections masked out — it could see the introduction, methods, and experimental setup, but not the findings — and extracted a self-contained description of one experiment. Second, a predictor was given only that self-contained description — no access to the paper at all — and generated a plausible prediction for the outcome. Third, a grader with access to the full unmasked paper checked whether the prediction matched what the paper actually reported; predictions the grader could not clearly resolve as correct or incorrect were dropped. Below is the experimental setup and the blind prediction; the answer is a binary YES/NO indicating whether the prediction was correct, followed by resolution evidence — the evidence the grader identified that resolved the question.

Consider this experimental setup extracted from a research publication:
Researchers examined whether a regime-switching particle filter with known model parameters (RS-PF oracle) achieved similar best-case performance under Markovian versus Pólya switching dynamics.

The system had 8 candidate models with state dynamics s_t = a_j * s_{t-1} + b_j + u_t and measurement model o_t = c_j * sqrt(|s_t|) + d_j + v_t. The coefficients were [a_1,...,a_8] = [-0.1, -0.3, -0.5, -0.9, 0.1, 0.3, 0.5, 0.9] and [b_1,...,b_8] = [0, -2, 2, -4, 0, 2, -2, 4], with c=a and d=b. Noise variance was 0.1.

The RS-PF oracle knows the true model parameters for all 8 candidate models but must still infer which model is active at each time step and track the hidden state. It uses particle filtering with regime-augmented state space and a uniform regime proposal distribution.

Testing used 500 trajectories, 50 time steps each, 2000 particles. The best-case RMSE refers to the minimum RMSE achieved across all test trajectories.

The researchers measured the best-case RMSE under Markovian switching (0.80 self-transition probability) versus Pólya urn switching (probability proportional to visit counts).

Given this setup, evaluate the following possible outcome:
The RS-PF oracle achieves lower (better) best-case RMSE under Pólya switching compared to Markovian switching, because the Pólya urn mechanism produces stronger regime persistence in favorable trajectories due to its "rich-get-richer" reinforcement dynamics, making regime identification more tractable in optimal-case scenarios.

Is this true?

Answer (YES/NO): NO